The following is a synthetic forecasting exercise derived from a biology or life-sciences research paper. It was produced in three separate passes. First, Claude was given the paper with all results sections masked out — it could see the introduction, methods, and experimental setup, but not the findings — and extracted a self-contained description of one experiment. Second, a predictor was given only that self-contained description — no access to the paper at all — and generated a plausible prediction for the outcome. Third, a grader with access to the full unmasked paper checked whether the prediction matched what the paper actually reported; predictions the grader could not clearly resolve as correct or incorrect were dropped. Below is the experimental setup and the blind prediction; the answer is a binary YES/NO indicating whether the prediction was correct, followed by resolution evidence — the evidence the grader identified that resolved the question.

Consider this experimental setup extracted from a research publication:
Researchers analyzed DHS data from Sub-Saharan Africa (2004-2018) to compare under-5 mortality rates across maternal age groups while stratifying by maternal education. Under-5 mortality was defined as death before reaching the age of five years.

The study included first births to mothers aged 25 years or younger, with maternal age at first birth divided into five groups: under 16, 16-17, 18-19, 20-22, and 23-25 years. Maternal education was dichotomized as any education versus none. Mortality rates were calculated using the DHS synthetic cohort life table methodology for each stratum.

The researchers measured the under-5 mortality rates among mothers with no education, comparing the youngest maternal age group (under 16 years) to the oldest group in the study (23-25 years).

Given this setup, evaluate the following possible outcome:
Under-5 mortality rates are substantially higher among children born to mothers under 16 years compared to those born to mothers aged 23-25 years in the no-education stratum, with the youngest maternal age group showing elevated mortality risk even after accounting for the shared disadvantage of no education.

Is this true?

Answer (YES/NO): YES